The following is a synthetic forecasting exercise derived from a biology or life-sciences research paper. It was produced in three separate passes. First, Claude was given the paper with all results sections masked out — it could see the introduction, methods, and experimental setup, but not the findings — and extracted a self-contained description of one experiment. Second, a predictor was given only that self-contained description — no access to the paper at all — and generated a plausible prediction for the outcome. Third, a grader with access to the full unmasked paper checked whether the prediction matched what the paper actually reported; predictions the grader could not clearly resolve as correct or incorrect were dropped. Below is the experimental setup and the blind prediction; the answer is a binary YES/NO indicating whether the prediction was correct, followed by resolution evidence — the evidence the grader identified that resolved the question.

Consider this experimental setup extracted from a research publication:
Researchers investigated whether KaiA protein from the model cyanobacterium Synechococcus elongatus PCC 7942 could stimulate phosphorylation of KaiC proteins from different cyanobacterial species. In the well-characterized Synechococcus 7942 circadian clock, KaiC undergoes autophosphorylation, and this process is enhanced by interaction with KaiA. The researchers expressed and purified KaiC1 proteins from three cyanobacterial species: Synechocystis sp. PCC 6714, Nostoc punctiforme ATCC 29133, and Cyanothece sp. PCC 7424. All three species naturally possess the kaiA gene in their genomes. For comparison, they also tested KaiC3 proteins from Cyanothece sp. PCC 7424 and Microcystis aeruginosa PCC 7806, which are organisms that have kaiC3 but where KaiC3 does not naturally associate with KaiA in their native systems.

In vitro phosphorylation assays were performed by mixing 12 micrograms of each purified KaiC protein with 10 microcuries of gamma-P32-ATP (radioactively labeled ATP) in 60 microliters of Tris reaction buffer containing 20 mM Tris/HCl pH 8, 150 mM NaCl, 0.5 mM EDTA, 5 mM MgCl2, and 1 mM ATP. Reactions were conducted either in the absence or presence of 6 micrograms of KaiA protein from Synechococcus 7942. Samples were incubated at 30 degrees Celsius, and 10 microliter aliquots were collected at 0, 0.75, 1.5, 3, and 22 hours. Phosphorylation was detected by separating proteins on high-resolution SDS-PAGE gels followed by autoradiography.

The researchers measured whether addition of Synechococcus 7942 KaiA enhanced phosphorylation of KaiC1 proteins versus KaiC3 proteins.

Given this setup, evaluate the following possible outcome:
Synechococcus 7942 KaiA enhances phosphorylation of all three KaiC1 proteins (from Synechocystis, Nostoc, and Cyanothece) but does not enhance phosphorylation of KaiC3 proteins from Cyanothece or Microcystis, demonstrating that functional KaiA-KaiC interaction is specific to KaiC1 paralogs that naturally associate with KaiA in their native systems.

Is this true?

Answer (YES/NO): YES